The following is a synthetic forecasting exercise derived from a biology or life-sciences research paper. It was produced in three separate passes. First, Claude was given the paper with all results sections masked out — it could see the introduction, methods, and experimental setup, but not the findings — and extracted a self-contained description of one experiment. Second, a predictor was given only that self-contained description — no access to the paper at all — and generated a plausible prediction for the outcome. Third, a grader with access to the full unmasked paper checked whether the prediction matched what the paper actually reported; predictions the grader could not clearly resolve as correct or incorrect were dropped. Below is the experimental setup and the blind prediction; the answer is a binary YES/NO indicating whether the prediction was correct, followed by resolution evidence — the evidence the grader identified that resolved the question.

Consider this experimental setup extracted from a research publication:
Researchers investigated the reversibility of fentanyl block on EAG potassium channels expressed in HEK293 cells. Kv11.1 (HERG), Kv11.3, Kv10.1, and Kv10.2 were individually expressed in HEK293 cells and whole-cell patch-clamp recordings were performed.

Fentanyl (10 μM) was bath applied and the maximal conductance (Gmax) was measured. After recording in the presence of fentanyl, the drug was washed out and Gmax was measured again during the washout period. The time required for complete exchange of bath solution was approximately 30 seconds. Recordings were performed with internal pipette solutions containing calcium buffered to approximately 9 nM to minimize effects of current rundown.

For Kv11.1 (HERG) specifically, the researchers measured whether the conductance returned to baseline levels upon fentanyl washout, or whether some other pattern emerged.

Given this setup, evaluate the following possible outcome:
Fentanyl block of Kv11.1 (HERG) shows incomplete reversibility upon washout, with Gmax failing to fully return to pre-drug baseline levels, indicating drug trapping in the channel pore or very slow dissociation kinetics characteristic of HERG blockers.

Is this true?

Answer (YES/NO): NO